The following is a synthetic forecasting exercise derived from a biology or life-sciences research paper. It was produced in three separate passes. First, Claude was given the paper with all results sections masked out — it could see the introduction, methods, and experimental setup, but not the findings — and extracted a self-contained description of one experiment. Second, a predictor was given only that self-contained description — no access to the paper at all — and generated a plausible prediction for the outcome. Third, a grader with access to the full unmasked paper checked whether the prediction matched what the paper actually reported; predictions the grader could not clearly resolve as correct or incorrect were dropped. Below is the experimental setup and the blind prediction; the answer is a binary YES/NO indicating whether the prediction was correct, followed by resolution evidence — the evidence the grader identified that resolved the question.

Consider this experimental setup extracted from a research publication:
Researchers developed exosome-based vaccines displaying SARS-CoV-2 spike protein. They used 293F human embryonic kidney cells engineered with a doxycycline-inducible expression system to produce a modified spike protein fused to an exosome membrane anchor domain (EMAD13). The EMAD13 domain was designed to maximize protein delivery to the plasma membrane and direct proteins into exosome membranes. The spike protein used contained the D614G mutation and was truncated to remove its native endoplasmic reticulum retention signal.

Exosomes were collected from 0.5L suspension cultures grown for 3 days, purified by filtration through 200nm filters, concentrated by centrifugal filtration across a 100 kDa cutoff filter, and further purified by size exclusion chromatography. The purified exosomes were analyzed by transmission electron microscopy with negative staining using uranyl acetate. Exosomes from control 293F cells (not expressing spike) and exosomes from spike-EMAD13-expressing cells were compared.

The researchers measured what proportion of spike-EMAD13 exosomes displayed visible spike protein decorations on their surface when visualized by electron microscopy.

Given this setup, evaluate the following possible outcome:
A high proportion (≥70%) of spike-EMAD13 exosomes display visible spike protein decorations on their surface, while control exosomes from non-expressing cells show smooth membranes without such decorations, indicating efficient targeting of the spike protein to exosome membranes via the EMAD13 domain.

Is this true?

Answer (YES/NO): NO